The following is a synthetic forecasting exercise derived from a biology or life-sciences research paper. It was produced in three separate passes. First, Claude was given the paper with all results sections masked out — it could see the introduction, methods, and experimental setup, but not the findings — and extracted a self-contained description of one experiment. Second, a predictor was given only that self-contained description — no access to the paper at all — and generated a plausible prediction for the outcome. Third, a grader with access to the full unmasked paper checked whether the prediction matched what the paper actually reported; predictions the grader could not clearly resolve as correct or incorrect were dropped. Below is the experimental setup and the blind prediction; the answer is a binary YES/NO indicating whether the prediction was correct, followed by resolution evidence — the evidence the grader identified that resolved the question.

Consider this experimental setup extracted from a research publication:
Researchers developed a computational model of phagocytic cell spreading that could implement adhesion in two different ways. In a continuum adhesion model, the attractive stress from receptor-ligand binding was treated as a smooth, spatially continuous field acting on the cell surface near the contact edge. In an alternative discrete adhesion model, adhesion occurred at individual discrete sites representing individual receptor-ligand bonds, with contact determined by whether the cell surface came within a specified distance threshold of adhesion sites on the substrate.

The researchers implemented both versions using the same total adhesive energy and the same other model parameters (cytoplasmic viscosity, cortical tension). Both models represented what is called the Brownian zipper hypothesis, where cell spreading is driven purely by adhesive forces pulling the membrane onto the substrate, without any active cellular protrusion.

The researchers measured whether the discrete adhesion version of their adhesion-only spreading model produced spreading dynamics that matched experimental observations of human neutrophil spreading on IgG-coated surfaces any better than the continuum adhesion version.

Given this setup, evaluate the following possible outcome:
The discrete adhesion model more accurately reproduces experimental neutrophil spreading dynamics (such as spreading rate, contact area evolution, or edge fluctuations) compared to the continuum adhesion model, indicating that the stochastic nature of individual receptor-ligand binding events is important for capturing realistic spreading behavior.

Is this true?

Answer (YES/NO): NO